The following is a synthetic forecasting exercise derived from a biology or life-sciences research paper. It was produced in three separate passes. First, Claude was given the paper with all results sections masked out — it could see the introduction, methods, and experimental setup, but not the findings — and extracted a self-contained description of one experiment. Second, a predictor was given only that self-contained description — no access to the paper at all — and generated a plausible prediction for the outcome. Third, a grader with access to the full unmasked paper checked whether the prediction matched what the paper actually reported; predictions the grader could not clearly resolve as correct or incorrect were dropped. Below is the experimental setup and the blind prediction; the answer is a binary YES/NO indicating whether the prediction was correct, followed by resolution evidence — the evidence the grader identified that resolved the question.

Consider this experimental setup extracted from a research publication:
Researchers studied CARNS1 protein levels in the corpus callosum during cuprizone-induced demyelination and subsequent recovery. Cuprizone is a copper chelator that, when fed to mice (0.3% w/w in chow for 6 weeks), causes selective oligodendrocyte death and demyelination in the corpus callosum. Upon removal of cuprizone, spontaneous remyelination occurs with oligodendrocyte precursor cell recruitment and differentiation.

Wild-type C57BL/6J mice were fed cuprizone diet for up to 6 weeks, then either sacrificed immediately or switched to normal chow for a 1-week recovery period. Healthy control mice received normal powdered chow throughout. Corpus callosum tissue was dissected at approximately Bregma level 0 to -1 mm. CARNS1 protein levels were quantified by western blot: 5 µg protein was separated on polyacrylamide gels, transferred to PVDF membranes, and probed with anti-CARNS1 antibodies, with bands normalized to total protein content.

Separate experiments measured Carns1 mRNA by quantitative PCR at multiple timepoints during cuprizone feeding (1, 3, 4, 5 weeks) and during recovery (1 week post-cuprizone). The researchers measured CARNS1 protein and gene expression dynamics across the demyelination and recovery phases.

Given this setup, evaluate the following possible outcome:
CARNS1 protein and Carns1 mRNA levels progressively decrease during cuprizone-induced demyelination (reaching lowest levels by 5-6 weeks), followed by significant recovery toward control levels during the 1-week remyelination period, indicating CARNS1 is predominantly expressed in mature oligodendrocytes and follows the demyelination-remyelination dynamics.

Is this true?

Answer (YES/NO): NO